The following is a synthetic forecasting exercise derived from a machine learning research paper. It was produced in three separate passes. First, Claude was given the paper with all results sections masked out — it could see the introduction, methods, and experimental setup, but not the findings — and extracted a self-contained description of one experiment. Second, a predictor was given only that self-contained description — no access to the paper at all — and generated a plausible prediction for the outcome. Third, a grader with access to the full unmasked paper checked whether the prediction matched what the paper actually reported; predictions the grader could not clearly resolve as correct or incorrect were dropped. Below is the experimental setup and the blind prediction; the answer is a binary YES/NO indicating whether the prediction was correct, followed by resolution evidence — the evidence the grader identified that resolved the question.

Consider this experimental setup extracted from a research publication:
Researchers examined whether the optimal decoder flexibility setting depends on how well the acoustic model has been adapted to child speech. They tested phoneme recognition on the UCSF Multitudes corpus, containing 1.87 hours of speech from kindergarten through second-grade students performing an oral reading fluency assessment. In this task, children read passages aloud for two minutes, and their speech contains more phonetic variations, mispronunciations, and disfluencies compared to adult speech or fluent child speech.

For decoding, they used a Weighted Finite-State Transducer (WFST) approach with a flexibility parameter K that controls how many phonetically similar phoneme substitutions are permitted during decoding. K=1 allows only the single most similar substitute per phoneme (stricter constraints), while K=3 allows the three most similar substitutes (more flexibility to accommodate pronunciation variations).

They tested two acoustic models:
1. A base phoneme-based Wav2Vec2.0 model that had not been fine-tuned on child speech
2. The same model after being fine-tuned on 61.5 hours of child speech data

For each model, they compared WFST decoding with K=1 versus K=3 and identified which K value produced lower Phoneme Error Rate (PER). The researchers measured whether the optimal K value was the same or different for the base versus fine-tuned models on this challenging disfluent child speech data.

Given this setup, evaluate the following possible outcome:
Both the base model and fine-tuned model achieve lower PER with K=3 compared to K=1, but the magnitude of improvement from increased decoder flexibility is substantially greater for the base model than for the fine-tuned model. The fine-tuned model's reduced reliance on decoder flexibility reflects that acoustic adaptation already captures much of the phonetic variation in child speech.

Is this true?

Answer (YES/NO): NO